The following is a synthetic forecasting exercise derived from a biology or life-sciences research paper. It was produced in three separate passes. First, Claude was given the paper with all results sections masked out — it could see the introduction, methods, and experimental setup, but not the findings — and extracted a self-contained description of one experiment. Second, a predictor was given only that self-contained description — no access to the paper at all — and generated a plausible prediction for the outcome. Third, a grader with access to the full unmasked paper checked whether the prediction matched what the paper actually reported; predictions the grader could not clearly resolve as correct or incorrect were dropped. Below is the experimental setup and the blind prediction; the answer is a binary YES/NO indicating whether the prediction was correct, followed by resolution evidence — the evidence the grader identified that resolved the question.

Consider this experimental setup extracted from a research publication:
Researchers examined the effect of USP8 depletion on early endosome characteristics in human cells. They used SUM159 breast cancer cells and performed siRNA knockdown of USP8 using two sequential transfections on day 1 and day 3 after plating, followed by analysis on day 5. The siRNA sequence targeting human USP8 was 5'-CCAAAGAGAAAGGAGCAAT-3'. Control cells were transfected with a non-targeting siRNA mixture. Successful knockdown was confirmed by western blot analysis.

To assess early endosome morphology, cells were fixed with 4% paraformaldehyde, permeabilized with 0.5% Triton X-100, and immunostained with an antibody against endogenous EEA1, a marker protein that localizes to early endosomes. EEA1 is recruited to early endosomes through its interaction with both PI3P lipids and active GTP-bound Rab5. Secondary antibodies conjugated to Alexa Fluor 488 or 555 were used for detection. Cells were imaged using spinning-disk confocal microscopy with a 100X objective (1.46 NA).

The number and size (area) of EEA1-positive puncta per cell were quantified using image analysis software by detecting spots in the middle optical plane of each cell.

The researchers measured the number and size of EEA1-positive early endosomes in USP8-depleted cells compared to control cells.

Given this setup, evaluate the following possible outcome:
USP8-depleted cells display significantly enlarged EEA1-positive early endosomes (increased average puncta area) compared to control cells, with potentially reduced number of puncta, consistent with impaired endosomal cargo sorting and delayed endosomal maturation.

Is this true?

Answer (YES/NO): NO